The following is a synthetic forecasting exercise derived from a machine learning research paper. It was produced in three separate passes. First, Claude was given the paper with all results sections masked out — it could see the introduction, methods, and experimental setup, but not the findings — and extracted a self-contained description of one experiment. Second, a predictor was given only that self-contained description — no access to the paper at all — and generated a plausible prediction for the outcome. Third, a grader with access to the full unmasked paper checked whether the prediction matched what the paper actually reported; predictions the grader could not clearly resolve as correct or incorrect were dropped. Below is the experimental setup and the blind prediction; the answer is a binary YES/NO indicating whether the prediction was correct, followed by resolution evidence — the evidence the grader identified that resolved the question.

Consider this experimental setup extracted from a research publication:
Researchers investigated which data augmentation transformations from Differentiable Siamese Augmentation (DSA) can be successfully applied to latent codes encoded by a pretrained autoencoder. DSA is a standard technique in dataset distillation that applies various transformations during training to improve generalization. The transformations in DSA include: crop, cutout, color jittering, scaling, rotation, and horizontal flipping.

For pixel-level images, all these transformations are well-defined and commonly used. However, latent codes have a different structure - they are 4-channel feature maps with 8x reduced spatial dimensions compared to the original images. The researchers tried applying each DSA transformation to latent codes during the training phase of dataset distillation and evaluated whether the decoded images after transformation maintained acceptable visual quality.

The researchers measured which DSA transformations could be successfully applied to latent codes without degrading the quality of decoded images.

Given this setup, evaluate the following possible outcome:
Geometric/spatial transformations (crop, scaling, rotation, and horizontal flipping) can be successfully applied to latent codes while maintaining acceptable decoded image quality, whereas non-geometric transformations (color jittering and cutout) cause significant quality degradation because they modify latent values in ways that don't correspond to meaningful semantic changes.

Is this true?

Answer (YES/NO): NO